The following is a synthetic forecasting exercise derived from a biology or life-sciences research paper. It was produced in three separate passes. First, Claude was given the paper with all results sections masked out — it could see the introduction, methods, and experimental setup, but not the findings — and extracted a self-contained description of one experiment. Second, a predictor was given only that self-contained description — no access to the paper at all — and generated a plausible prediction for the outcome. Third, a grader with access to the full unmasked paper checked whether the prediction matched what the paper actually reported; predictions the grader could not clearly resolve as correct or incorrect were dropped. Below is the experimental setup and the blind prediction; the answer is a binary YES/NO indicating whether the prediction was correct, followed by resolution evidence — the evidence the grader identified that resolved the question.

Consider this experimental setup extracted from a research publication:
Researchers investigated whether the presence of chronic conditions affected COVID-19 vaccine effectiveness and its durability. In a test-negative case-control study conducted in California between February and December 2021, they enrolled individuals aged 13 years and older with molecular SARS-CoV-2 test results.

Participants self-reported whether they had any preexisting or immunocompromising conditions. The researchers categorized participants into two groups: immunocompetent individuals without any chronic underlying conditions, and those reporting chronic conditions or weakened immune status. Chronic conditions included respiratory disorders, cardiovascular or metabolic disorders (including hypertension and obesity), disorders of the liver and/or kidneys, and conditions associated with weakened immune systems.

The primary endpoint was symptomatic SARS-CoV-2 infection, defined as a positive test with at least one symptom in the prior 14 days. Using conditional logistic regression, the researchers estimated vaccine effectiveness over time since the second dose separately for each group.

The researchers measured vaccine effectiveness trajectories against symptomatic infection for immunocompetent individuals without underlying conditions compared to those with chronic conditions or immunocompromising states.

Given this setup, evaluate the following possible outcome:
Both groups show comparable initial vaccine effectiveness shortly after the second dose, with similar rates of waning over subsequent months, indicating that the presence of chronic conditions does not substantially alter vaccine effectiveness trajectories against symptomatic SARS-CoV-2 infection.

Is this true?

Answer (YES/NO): NO